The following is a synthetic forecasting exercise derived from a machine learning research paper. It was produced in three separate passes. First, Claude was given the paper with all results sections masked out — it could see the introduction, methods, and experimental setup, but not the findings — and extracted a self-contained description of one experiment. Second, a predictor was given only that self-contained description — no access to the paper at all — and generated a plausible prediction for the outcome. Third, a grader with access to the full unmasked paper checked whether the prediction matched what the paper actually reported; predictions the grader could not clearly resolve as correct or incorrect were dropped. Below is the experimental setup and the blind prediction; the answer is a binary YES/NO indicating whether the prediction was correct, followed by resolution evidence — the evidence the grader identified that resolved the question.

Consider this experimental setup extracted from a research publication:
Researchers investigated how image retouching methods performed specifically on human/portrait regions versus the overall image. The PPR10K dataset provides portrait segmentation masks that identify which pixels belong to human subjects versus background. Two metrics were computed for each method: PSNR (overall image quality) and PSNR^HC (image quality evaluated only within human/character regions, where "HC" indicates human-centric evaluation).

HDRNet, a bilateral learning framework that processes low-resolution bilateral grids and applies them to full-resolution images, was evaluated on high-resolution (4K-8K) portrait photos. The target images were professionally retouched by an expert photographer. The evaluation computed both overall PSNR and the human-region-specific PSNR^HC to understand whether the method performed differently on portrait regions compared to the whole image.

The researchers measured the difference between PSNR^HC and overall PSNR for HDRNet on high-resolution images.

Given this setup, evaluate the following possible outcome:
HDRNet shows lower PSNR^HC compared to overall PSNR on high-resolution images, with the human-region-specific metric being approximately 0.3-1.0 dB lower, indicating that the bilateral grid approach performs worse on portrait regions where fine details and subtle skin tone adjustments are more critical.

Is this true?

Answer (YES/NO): NO